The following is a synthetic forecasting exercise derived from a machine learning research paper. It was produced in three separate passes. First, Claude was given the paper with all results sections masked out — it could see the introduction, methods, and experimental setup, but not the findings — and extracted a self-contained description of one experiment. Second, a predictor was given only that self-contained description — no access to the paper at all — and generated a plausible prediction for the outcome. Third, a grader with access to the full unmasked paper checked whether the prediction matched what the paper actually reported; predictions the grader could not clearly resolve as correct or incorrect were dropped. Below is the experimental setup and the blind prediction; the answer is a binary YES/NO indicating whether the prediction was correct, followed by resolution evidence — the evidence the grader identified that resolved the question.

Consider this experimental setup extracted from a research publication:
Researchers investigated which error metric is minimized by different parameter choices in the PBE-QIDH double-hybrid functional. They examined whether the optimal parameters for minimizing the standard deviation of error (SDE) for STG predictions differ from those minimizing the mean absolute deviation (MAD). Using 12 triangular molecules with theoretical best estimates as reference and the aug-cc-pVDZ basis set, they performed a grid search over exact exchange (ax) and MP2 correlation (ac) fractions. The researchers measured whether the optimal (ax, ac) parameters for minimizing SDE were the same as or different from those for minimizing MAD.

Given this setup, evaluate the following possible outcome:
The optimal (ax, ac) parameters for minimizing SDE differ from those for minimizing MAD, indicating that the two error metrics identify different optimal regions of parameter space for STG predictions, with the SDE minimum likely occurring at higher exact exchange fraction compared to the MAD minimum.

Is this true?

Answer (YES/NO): NO